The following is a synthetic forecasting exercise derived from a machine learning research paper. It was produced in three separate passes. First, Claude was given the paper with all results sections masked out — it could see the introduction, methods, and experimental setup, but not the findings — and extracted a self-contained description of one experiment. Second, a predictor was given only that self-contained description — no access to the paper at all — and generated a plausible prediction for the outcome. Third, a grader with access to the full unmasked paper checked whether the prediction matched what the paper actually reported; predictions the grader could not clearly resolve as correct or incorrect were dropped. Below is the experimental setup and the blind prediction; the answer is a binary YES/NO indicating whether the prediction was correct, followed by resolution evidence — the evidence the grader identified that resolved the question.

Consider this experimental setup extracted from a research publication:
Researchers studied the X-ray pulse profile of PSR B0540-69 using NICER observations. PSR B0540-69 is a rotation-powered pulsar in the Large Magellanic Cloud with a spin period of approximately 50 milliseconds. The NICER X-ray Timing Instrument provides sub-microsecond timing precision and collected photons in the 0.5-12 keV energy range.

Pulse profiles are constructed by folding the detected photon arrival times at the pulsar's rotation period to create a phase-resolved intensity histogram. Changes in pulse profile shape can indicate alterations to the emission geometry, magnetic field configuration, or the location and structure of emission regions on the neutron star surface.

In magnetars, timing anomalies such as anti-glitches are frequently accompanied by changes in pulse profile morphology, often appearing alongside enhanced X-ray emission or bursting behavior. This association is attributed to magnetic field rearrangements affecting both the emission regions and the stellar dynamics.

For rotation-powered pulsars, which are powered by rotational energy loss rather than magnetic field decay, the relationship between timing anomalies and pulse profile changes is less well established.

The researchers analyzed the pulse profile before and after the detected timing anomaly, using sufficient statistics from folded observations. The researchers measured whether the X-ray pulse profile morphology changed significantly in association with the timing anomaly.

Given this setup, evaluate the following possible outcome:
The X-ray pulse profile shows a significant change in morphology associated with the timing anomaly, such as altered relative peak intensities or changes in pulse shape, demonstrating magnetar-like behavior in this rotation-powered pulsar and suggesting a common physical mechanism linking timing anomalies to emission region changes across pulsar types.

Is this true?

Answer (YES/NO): NO